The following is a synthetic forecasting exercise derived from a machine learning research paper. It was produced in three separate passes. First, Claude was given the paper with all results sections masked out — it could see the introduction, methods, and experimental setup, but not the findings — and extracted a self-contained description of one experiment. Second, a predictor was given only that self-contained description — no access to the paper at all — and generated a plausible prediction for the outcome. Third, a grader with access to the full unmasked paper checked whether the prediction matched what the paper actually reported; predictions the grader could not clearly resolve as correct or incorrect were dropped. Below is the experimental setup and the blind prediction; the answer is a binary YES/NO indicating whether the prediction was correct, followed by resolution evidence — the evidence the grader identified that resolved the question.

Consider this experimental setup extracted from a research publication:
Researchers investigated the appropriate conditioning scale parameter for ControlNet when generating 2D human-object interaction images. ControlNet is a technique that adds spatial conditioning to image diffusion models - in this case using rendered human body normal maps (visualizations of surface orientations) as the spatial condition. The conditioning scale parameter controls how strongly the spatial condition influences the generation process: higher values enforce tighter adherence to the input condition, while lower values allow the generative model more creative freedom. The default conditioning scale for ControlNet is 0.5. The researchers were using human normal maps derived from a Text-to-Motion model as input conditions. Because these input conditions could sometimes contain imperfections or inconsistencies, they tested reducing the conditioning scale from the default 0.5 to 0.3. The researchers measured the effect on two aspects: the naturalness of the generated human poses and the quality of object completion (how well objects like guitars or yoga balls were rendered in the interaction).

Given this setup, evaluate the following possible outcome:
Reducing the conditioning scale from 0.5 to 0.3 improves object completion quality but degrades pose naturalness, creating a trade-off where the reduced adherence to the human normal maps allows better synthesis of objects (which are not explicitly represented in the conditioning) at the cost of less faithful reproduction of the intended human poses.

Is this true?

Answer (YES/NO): NO